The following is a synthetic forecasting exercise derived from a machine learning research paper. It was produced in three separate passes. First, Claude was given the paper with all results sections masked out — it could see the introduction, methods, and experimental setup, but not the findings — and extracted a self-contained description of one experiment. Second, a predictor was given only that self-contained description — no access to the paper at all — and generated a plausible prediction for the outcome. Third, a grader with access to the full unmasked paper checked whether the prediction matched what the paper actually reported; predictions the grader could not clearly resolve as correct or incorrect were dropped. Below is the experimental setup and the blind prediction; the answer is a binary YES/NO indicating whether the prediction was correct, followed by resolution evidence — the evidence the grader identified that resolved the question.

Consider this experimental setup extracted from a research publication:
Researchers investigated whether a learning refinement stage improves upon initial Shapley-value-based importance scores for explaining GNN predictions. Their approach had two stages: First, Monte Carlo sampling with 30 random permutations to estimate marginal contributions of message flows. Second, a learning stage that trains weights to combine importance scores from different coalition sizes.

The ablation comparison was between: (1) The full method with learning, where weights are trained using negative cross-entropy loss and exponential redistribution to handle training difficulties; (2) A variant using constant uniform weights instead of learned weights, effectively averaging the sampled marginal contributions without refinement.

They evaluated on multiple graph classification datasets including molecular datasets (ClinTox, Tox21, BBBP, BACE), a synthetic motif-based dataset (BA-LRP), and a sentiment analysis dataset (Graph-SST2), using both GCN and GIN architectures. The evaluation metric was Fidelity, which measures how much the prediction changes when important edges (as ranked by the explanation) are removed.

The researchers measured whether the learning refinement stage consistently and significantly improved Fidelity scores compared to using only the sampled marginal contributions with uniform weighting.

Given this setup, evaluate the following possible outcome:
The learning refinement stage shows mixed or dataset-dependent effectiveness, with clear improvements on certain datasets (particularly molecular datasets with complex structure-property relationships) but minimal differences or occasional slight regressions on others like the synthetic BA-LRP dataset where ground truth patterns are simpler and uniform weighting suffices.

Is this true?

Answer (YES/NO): YES